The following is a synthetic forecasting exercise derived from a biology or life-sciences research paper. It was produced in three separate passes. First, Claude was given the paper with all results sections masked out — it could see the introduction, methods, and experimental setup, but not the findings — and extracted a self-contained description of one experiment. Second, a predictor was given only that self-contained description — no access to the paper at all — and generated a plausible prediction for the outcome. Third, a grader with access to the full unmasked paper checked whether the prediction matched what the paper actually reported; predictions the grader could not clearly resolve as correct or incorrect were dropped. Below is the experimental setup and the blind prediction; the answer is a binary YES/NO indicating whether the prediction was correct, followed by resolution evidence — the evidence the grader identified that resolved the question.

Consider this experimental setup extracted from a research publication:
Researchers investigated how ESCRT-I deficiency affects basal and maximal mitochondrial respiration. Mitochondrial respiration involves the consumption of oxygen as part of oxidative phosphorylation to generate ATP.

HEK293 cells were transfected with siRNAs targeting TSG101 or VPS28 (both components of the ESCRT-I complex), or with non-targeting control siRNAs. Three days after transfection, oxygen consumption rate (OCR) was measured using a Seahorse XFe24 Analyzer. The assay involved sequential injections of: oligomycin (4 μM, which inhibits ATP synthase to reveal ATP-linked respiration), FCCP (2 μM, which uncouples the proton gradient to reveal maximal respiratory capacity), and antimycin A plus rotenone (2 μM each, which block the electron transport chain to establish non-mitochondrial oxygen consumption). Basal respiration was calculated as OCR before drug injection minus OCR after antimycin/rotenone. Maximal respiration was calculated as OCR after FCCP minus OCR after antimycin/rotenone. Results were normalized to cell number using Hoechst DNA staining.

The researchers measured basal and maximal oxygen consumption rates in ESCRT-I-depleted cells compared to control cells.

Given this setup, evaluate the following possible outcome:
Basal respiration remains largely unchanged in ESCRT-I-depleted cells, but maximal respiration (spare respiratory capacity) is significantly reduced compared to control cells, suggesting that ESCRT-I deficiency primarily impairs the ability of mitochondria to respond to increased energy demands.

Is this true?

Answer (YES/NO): NO